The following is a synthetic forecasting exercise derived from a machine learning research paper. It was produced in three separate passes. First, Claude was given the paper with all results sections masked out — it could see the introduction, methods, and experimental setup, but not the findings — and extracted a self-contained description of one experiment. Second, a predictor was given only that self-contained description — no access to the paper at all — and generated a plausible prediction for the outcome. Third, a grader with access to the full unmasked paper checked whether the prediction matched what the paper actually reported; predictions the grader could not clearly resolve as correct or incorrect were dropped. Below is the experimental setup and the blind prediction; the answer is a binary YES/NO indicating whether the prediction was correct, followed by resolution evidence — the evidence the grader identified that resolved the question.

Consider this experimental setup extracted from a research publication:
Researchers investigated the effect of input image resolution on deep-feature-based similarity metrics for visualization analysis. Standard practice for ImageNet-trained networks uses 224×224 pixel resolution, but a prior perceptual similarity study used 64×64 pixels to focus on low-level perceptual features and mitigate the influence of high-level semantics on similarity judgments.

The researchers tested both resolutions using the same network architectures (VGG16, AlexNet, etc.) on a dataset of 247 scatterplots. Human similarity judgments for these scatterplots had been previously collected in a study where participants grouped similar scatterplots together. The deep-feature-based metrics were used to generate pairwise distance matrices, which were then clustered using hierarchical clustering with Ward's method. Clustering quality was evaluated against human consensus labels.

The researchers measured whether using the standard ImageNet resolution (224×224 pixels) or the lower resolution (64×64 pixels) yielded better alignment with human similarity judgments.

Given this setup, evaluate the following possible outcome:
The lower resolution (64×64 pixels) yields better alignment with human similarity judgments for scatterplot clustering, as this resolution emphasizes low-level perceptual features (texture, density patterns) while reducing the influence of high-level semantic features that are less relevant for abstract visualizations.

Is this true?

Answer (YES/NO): YES